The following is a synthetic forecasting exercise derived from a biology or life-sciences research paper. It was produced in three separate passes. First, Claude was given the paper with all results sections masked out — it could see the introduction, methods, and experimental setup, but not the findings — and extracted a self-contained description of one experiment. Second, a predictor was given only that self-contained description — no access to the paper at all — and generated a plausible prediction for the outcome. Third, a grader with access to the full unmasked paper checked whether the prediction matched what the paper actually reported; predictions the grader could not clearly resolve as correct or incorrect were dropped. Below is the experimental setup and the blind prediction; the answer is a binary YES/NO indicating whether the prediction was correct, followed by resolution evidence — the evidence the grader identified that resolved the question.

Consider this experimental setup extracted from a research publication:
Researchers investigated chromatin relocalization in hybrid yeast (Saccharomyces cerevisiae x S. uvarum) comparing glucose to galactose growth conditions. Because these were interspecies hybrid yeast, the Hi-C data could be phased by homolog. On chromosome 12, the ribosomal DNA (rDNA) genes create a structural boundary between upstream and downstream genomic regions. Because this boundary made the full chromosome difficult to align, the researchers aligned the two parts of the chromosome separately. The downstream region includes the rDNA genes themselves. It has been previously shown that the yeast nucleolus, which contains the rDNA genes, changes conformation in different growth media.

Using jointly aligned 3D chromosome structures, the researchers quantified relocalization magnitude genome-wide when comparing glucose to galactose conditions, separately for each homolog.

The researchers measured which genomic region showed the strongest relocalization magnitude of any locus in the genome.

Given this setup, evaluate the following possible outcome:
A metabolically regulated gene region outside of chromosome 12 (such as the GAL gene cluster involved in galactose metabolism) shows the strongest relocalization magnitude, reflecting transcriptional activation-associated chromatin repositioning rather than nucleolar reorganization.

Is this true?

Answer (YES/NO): NO